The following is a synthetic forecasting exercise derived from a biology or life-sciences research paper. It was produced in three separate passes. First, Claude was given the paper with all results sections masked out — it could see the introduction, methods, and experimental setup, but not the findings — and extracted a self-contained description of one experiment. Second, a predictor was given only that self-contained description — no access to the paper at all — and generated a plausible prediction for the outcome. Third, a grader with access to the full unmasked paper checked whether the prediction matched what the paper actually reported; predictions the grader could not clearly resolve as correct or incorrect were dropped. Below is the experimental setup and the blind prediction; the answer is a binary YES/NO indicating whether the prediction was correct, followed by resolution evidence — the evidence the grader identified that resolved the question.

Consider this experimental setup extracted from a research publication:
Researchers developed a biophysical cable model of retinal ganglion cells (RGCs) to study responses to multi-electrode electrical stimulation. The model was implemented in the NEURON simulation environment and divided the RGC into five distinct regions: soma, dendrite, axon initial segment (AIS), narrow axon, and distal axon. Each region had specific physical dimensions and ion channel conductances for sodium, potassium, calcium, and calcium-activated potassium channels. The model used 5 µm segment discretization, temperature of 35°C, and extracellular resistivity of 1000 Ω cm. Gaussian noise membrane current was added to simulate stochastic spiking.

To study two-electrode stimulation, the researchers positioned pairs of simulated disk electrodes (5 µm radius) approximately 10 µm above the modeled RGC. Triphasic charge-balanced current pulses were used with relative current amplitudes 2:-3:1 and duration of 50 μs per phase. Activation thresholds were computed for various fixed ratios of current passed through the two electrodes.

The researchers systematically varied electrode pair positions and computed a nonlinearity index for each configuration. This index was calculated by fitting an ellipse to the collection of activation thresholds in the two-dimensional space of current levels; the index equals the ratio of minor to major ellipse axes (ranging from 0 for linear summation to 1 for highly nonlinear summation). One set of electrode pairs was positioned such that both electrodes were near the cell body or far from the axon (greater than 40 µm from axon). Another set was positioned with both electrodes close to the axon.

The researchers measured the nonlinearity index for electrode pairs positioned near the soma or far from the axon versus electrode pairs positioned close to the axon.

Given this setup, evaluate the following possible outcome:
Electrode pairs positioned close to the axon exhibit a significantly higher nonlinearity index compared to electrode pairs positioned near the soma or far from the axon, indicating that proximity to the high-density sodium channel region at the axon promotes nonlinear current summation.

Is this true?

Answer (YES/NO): YES